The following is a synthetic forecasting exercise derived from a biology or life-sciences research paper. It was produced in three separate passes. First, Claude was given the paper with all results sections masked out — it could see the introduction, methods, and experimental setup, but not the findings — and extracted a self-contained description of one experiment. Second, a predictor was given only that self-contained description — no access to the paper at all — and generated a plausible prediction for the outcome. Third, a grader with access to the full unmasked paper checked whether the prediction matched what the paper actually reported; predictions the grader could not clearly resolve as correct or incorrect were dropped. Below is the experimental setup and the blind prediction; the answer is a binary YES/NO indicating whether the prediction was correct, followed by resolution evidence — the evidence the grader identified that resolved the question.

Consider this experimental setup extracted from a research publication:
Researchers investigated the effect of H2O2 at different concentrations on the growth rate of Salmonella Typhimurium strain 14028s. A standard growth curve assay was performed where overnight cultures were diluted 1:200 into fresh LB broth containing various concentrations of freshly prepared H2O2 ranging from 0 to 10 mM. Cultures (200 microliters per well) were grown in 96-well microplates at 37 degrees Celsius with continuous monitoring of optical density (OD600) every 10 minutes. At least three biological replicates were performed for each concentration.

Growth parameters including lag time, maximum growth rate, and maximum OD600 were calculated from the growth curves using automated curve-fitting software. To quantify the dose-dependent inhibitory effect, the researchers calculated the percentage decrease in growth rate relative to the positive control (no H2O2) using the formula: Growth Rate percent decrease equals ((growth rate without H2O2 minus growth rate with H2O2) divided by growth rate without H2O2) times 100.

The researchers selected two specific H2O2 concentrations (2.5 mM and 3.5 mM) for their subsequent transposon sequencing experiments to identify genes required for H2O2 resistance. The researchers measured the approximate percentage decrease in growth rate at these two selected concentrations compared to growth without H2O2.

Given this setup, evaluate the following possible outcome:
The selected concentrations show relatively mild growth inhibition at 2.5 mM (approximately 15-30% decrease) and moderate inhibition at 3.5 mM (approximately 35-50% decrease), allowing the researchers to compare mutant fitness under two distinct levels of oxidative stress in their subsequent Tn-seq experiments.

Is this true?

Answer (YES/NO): NO